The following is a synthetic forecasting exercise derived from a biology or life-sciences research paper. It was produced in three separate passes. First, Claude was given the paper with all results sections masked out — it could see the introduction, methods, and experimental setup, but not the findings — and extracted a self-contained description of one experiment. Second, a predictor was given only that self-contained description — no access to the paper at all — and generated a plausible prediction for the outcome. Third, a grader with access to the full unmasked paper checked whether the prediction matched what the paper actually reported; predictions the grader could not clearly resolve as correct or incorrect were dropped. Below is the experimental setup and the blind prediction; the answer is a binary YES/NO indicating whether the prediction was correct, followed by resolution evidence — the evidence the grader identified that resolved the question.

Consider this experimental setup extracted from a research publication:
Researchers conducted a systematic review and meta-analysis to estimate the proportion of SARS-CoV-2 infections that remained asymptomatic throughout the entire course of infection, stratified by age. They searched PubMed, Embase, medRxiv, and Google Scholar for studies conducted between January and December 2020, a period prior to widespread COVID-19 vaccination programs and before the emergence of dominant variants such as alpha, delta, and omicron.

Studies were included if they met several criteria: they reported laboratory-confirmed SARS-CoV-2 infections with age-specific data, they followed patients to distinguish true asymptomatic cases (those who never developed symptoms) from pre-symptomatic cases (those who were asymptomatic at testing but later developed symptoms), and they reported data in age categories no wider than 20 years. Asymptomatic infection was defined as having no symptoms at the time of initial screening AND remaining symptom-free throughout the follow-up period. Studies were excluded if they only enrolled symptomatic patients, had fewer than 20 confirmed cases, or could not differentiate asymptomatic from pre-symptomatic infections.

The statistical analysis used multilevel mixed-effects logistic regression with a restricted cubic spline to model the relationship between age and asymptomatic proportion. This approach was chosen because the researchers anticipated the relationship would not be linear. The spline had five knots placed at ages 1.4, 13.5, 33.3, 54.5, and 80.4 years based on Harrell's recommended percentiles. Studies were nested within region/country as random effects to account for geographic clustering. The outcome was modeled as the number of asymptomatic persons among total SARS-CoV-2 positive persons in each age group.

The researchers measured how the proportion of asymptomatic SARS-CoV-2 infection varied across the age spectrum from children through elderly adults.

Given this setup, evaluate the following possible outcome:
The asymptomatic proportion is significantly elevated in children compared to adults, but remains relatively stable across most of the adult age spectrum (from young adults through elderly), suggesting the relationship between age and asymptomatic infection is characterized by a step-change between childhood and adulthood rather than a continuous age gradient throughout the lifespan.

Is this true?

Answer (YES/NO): NO